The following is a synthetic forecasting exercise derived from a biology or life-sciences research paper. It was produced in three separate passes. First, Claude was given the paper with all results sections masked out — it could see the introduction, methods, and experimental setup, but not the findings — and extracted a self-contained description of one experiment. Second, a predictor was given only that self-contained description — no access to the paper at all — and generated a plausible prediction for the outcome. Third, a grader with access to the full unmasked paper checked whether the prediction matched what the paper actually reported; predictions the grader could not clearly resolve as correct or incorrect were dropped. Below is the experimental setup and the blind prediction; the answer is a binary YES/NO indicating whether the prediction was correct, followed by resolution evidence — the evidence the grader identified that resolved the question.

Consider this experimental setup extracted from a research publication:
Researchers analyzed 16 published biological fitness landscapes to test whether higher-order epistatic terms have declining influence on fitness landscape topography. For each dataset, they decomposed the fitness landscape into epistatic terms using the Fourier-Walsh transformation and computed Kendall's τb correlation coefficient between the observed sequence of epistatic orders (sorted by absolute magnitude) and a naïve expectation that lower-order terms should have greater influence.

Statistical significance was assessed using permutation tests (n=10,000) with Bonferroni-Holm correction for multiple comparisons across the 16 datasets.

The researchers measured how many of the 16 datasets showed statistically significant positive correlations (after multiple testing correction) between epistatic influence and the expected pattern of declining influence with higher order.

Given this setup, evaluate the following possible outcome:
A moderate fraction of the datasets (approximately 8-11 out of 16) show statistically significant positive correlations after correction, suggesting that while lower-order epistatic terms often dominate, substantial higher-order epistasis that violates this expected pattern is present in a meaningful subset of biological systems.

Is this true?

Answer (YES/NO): YES